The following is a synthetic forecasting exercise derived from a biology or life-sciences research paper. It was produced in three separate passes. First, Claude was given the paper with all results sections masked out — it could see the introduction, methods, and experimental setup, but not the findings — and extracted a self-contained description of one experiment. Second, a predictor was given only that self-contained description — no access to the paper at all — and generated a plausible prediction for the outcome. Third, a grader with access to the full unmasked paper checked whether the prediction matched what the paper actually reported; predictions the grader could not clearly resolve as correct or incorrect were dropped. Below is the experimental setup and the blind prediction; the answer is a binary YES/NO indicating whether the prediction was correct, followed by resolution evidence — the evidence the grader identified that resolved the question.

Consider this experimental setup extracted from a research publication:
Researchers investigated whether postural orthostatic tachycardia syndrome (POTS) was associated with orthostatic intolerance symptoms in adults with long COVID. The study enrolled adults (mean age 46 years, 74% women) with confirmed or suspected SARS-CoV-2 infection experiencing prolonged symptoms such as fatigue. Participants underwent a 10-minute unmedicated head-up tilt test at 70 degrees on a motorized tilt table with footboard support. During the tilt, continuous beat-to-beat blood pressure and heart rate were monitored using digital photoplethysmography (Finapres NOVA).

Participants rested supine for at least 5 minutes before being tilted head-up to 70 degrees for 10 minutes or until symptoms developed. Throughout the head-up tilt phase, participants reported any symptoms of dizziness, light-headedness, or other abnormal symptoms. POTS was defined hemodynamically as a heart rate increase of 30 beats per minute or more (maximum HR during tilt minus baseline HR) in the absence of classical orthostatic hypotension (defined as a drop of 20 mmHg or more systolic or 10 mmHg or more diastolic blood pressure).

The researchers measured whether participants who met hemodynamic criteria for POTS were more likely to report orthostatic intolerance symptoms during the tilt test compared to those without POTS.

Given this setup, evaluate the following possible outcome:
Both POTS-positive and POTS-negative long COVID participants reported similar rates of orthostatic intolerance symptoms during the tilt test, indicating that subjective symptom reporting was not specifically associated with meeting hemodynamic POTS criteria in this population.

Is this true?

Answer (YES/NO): NO